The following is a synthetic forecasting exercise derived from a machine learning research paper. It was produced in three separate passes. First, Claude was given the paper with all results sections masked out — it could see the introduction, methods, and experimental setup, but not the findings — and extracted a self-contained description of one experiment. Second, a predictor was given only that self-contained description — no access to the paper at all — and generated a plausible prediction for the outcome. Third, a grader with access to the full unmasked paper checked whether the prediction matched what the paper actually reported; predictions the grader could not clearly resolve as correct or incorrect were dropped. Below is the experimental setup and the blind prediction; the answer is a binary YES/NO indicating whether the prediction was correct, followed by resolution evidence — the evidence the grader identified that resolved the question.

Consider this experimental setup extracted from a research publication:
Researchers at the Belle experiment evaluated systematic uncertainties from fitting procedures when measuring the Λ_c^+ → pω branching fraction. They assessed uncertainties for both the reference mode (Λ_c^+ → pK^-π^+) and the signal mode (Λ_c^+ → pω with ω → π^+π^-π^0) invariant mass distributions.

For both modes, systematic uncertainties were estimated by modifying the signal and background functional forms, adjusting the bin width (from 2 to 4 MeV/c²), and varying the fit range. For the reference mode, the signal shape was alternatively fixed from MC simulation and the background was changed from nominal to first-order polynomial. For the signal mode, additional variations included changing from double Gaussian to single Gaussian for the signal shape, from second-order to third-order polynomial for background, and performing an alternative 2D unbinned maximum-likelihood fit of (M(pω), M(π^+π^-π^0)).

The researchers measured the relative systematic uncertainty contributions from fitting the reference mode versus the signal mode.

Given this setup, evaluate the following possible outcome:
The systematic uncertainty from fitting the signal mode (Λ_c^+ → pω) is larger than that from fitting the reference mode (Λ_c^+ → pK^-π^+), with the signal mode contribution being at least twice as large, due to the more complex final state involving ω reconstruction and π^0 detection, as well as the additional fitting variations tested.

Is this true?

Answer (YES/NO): YES